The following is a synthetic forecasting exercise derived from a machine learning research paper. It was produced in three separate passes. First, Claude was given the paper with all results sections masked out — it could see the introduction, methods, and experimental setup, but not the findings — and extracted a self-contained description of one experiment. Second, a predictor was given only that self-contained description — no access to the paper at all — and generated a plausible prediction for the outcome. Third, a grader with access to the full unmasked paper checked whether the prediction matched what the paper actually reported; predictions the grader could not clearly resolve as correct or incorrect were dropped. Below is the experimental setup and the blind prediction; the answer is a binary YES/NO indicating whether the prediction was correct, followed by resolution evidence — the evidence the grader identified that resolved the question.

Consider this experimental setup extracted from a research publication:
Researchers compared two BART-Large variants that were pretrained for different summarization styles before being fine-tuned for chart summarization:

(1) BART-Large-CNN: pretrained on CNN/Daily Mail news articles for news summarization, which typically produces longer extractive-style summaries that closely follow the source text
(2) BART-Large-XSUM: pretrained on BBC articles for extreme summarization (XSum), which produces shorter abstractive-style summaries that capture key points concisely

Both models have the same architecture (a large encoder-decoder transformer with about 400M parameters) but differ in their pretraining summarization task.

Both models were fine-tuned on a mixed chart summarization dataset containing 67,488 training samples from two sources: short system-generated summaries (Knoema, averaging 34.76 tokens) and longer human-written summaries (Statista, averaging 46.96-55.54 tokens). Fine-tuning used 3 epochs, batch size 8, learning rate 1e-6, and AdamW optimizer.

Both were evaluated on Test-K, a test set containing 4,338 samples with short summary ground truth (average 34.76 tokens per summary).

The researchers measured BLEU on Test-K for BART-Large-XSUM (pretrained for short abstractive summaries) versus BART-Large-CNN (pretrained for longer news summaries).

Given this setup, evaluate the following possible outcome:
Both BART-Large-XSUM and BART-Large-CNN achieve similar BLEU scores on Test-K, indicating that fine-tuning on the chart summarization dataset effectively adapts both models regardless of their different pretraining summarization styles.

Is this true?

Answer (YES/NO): NO